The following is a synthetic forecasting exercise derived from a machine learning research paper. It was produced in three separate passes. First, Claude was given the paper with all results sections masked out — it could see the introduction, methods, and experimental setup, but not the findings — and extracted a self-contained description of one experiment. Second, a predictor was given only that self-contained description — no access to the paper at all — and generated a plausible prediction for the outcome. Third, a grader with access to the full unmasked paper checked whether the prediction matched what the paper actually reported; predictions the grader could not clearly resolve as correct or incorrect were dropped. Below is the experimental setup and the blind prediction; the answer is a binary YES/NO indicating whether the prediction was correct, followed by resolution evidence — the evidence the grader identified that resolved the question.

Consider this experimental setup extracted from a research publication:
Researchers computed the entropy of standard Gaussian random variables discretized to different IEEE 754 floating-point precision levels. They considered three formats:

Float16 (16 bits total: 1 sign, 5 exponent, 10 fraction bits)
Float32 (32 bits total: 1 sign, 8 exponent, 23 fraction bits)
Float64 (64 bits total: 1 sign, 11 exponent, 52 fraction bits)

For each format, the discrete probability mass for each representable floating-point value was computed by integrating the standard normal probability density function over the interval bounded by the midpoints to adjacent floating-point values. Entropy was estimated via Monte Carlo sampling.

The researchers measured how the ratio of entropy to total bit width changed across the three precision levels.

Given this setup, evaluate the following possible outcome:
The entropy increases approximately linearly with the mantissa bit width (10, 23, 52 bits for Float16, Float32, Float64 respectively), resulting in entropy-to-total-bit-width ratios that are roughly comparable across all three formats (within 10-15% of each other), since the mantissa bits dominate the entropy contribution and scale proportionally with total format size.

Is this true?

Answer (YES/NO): NO